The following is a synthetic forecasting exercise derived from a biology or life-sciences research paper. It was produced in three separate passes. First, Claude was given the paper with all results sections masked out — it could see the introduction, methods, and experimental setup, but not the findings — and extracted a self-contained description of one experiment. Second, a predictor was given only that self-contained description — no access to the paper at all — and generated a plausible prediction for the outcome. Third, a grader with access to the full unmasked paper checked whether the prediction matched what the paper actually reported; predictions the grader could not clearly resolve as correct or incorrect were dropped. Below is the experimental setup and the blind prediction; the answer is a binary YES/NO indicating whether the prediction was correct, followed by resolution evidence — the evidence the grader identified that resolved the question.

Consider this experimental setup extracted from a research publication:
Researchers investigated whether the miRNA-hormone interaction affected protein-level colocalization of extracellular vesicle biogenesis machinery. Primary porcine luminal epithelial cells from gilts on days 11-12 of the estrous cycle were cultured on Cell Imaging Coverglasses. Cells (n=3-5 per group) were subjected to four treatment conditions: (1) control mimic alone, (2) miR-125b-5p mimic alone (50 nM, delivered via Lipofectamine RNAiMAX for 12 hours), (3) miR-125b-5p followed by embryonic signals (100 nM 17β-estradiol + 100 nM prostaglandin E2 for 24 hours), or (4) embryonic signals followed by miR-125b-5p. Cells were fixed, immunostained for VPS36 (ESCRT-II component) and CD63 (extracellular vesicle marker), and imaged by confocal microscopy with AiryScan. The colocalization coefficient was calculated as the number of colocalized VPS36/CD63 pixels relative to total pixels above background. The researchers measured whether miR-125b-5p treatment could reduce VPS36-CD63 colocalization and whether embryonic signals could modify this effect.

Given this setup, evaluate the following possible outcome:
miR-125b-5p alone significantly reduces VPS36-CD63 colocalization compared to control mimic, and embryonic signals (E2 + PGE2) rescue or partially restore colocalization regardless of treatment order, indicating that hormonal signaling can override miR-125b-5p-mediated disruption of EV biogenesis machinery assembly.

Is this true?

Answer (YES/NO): NO